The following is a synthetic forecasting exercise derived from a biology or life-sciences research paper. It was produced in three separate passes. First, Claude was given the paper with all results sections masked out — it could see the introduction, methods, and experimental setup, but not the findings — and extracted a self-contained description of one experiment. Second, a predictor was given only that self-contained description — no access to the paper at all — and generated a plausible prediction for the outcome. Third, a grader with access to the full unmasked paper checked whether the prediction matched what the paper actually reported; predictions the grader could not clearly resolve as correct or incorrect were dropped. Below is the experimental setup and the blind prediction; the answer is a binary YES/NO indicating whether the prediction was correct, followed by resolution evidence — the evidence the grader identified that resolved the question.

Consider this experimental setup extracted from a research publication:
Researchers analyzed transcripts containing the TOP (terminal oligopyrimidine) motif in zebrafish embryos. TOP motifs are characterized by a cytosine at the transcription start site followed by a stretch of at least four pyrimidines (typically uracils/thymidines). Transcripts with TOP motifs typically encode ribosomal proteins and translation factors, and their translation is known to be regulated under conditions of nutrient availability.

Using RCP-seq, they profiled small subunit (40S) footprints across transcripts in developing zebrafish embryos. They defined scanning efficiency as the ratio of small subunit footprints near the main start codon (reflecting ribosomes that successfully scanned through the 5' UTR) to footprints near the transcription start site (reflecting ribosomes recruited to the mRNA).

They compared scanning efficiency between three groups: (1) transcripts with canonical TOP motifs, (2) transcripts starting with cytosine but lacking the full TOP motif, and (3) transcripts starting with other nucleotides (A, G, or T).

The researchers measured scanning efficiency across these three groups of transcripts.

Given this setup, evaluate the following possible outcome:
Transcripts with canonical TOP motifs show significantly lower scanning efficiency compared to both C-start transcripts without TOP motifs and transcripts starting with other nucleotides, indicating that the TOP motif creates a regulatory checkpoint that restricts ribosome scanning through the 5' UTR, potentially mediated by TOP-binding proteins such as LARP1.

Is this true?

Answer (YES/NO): YES